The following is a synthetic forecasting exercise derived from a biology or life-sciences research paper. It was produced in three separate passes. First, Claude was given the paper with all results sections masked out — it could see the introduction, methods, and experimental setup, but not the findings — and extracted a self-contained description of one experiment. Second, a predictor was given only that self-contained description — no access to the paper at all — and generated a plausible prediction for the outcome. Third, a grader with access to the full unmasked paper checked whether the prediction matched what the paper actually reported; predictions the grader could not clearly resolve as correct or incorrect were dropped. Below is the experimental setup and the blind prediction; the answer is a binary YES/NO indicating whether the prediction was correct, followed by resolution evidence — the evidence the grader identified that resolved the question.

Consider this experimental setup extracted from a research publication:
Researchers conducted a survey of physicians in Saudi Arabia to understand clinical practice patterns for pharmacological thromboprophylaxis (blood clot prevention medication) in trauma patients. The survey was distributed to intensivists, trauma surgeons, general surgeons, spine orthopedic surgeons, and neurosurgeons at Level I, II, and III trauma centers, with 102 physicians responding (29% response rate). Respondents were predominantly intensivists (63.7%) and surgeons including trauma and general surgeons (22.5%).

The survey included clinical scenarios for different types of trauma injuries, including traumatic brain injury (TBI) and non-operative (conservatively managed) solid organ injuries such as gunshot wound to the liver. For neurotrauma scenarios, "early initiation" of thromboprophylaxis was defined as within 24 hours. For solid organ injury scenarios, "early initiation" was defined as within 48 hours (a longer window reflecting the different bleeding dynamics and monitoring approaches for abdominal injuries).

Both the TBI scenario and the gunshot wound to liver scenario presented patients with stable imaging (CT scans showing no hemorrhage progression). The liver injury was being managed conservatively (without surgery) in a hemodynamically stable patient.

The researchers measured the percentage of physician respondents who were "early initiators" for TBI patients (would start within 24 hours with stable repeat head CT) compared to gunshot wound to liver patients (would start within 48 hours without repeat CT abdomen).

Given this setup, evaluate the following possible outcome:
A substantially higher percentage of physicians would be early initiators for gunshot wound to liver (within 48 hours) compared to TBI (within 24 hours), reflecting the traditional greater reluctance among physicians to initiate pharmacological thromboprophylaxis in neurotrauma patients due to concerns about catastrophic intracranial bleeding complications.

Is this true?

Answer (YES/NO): NO